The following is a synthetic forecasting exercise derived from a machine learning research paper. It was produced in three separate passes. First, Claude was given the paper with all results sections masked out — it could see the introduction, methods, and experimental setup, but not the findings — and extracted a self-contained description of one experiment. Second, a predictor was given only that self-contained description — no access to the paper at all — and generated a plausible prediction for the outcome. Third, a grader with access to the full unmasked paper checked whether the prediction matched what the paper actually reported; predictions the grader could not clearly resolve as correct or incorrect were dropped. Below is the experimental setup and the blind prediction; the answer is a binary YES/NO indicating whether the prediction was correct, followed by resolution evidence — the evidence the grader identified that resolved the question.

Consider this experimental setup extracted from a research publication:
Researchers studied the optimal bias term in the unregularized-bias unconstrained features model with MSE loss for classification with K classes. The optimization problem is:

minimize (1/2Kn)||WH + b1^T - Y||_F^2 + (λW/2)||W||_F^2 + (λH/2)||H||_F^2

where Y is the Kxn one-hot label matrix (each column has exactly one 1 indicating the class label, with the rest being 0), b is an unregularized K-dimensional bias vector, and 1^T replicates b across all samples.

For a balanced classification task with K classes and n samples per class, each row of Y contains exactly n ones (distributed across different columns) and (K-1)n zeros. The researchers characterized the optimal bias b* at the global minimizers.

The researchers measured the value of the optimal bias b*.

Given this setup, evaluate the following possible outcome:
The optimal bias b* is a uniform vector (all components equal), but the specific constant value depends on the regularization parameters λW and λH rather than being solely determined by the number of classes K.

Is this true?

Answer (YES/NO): NO